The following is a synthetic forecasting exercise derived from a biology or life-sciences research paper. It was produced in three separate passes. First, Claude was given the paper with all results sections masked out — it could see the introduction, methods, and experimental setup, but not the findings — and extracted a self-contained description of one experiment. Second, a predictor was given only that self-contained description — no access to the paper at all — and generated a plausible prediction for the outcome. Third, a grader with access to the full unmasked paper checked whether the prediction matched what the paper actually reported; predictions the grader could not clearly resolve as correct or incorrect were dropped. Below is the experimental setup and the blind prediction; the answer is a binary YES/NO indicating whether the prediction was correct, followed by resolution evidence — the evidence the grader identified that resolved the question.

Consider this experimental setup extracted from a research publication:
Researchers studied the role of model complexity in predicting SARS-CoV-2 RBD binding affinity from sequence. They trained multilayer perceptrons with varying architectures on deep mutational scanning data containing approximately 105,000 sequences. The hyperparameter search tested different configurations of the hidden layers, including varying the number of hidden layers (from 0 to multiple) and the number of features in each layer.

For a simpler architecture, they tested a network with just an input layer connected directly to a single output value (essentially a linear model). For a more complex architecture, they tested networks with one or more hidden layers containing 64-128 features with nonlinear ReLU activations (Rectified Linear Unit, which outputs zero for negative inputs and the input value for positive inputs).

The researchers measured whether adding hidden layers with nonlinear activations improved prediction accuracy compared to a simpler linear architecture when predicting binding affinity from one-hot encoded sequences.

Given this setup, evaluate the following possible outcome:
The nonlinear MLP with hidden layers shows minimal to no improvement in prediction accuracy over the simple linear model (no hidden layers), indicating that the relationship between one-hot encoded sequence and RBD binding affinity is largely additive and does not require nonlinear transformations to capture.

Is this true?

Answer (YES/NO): NO